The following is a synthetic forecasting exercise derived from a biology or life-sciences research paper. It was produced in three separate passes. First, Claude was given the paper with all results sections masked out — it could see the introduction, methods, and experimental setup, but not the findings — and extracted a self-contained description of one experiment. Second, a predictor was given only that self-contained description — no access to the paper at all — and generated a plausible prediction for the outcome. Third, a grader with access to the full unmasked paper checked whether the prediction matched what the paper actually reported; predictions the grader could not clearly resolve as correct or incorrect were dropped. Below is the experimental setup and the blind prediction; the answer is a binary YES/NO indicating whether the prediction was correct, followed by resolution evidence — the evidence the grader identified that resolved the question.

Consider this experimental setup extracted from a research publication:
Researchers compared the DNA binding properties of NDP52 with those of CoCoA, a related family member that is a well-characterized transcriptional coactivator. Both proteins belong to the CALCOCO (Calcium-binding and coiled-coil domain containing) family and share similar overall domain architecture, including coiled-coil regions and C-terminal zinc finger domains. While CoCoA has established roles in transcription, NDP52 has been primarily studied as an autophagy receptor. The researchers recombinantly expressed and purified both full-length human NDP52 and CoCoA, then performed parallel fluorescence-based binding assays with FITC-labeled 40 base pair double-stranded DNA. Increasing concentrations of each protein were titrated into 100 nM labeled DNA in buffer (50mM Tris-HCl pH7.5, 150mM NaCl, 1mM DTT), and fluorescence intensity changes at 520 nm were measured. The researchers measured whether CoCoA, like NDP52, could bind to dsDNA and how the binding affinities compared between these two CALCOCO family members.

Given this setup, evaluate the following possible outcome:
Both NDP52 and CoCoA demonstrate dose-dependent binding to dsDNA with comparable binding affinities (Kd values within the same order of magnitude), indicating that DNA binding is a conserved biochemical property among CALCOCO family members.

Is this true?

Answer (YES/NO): YES